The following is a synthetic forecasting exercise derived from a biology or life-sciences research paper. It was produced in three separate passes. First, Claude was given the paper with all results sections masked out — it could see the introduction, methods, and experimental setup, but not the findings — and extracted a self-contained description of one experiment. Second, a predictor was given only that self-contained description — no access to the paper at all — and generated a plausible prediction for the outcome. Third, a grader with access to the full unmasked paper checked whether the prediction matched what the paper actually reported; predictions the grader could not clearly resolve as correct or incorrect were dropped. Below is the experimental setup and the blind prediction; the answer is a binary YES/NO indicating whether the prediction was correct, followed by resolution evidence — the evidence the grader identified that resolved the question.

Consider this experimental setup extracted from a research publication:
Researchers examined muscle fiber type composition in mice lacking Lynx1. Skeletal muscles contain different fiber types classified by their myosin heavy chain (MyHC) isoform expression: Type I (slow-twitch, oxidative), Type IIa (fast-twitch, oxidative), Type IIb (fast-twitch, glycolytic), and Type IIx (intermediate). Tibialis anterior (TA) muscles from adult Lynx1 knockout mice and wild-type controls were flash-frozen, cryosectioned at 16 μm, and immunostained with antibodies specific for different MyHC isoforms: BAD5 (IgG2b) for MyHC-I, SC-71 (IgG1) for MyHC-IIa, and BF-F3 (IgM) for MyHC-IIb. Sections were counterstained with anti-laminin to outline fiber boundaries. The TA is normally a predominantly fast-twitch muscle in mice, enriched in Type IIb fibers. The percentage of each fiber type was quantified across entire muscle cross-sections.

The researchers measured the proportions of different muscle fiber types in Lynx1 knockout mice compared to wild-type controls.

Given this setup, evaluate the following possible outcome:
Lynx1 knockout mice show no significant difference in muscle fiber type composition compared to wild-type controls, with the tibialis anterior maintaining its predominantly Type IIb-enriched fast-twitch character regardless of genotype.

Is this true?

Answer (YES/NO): NO